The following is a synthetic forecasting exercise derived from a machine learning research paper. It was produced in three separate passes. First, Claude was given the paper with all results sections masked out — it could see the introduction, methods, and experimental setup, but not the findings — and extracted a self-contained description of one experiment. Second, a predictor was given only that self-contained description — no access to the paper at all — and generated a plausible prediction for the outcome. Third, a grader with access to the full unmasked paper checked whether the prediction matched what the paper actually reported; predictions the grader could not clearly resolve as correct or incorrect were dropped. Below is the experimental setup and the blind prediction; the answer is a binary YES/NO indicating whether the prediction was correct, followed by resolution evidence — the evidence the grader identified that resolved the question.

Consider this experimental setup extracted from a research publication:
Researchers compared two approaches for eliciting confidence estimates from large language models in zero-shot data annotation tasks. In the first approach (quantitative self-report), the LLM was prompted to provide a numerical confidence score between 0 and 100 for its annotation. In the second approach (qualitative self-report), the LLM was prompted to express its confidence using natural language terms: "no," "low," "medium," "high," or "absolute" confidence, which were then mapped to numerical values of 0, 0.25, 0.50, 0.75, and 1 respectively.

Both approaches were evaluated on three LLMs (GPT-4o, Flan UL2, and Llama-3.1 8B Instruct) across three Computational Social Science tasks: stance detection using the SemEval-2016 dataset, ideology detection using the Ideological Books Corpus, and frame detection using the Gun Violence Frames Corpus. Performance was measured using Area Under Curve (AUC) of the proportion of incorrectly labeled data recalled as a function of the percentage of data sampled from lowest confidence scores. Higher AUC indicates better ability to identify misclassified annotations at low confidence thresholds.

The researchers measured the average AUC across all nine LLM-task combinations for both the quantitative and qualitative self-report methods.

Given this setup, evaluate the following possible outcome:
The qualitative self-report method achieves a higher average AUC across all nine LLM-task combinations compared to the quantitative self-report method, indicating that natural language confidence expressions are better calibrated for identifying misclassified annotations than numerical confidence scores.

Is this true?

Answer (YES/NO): YES